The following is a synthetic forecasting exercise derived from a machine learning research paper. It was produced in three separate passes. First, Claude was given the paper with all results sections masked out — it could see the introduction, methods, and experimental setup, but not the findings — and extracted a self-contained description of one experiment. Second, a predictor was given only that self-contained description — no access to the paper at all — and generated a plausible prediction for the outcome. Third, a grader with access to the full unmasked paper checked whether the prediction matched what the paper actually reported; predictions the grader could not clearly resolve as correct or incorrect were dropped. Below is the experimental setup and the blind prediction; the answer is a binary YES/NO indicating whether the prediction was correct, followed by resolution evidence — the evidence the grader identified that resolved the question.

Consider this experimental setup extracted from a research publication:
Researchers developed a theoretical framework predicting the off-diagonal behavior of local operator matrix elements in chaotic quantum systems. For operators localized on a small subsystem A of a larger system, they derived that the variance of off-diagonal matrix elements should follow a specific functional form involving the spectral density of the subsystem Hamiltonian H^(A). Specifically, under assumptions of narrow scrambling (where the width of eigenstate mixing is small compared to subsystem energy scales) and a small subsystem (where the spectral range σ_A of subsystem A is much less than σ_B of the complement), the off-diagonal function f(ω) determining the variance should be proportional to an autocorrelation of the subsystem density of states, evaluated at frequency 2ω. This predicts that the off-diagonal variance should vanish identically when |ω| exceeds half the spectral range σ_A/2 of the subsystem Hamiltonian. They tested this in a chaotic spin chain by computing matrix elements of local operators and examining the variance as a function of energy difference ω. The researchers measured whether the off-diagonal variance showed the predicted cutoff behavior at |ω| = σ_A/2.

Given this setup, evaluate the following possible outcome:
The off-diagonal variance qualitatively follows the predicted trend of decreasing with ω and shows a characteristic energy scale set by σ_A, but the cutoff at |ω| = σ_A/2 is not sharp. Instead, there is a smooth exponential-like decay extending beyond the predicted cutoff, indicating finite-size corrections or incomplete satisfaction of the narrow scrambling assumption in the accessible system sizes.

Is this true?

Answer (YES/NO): YES